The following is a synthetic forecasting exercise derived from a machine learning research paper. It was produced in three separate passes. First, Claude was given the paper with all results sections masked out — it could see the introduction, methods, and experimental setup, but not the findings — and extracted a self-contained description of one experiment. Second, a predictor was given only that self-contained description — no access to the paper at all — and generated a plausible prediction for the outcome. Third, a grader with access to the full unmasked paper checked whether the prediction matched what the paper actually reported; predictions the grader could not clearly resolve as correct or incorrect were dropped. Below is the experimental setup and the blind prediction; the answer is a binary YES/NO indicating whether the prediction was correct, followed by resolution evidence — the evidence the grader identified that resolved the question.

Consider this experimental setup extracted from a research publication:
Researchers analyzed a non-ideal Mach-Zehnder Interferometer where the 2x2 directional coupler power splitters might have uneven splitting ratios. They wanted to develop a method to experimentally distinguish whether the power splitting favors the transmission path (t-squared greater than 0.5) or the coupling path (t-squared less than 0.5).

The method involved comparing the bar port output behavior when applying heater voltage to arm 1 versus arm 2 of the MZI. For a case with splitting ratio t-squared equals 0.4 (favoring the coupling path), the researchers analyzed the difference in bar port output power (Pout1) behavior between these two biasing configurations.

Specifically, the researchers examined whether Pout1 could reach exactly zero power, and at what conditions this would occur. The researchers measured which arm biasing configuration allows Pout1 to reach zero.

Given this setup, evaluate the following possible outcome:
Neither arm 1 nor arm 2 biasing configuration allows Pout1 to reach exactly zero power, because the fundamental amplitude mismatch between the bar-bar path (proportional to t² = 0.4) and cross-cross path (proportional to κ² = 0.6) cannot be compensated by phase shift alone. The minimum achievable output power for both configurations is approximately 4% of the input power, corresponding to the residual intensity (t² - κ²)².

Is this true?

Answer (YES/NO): NO